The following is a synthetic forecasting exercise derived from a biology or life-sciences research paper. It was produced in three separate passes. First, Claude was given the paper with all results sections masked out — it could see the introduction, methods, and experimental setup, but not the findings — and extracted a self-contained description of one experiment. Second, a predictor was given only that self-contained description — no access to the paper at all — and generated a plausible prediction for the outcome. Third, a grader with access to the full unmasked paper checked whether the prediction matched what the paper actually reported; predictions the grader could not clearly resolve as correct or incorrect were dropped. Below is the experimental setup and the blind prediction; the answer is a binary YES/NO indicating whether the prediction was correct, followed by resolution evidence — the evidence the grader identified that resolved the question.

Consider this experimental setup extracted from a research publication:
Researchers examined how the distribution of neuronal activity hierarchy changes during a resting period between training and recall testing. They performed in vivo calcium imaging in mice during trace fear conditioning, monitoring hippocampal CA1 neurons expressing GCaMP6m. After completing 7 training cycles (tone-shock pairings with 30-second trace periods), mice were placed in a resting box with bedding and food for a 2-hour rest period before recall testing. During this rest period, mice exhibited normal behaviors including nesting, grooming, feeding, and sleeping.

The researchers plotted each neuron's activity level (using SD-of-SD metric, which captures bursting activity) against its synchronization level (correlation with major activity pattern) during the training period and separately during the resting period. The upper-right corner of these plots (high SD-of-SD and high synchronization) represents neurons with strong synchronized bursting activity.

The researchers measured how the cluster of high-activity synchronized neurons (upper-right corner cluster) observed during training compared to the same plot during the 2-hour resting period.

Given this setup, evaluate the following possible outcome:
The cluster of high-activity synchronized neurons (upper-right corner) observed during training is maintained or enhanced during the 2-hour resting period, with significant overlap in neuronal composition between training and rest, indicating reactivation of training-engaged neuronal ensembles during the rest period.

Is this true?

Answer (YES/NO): NO